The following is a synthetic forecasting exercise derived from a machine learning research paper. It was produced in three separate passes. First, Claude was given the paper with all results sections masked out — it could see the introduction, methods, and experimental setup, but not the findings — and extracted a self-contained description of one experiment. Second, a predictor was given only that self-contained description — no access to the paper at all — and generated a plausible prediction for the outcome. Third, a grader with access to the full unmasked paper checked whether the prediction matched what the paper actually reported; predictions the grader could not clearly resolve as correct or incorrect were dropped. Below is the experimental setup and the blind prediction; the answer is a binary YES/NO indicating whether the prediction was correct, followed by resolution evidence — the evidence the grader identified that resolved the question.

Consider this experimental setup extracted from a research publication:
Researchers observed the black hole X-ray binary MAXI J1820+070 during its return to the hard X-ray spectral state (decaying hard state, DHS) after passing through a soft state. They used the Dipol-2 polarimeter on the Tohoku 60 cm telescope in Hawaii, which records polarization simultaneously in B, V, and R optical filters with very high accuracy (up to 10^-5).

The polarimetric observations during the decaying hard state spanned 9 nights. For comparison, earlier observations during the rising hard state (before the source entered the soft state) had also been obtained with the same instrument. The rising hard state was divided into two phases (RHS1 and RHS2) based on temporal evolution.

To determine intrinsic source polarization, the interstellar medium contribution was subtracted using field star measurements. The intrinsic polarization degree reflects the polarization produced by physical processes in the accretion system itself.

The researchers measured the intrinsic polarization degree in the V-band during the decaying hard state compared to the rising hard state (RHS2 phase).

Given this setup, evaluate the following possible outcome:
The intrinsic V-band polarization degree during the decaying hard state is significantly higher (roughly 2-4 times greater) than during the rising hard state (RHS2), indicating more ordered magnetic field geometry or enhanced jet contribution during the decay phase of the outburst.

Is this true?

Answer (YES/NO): NO